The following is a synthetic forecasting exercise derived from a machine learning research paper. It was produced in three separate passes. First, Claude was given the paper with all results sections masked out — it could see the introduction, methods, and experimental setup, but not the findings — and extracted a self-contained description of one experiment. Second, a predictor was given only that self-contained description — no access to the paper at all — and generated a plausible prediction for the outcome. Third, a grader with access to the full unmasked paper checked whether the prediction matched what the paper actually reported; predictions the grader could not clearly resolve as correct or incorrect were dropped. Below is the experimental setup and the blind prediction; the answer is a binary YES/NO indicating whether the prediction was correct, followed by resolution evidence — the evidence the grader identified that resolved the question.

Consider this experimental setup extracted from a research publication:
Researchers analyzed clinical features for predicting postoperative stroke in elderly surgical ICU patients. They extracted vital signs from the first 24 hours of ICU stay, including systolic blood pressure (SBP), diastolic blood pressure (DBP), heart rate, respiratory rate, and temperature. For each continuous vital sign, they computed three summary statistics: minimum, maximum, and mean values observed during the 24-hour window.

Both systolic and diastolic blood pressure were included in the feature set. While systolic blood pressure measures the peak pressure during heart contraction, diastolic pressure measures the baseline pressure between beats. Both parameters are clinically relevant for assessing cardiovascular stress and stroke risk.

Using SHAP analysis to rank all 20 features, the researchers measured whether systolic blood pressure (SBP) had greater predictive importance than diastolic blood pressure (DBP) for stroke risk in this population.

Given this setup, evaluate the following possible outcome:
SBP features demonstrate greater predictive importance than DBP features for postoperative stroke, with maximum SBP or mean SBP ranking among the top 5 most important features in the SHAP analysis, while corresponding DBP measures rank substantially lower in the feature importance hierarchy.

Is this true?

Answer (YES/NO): YES